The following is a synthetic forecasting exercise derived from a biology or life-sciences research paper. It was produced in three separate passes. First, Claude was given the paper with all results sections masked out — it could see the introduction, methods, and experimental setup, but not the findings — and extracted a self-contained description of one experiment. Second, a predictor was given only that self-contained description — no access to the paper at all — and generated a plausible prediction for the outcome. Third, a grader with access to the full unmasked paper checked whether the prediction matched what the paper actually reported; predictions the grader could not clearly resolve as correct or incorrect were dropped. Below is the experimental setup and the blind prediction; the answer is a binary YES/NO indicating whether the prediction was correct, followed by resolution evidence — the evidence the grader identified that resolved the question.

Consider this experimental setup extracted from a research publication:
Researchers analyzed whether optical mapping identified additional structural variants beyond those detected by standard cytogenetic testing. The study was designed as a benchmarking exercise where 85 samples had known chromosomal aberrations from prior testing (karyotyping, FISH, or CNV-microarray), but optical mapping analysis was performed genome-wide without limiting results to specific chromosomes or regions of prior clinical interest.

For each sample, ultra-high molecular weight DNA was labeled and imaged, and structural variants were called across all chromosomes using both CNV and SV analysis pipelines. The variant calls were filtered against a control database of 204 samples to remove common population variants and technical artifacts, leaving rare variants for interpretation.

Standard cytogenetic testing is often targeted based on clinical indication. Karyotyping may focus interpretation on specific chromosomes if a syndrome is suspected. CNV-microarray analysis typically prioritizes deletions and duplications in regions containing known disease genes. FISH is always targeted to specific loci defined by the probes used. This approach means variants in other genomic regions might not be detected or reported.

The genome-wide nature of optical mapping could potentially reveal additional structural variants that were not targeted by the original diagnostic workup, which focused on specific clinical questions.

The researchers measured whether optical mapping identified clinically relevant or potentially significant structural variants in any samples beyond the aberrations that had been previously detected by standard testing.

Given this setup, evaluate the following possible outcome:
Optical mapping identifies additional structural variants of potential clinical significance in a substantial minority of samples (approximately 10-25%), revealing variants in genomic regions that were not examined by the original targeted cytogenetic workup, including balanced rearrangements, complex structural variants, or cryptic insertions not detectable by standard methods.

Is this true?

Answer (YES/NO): NO